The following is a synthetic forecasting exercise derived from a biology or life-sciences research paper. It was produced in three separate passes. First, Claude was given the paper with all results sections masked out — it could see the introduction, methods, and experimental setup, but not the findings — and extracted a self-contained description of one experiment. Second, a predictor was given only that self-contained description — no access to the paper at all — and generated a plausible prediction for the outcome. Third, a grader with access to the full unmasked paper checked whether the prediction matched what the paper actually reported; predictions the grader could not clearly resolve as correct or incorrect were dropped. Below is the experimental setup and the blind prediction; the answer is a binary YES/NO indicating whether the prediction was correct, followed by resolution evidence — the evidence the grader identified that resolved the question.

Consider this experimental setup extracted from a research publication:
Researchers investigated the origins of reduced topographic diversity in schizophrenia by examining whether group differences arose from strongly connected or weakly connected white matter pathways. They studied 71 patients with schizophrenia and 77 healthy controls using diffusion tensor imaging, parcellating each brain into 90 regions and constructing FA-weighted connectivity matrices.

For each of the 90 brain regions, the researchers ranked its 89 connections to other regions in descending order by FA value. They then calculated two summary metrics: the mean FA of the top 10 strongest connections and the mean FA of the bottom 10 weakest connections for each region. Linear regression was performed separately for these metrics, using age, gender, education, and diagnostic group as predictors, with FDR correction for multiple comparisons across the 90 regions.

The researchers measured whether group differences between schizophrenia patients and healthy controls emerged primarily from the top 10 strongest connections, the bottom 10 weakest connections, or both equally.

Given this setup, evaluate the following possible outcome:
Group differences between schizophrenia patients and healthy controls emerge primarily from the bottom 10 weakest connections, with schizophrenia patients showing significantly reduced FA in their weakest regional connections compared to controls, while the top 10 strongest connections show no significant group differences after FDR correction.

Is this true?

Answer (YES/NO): NO